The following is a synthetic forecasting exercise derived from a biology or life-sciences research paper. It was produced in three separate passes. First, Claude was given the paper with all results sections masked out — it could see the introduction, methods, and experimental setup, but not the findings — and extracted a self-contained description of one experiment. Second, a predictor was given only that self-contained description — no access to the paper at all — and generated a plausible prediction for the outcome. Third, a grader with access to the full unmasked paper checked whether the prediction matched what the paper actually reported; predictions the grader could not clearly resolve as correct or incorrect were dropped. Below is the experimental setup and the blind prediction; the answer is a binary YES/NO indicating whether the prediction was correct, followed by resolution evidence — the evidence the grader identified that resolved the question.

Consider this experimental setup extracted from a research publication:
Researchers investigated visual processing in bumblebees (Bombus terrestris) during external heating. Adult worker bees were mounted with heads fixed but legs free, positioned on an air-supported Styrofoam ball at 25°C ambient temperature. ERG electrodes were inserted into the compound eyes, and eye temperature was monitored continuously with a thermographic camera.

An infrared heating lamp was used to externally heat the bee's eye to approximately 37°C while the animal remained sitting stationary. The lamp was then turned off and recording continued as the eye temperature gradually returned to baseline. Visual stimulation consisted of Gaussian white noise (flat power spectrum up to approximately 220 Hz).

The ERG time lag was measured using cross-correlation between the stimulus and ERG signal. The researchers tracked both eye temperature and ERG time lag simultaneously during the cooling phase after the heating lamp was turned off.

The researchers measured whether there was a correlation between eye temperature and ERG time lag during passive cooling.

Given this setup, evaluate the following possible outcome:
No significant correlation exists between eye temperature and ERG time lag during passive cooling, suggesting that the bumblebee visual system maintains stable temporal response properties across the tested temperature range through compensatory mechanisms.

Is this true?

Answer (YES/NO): NO